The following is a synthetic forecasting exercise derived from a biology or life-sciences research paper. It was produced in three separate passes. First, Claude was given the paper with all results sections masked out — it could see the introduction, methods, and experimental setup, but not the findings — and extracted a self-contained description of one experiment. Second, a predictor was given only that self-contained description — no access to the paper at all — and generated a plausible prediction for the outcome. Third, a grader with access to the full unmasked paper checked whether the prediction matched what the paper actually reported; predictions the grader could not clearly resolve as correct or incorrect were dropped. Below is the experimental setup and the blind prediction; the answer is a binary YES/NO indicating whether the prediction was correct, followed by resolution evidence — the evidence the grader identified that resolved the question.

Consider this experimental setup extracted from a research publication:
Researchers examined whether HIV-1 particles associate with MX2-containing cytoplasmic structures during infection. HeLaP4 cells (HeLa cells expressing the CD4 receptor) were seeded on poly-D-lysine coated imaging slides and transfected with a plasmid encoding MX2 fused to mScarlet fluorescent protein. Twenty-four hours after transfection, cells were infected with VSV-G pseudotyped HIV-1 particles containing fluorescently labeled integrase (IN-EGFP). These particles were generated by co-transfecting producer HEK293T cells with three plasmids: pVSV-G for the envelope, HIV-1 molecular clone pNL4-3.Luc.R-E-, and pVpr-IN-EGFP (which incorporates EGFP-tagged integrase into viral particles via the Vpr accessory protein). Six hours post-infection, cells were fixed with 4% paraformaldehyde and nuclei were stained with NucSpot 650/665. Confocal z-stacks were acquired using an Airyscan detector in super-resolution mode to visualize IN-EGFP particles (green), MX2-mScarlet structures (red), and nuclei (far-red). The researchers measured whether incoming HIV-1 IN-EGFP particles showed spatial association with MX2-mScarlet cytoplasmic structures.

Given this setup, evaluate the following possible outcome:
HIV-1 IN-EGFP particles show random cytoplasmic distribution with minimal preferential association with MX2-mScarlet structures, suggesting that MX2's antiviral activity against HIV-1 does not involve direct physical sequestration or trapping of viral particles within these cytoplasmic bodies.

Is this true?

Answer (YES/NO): NO